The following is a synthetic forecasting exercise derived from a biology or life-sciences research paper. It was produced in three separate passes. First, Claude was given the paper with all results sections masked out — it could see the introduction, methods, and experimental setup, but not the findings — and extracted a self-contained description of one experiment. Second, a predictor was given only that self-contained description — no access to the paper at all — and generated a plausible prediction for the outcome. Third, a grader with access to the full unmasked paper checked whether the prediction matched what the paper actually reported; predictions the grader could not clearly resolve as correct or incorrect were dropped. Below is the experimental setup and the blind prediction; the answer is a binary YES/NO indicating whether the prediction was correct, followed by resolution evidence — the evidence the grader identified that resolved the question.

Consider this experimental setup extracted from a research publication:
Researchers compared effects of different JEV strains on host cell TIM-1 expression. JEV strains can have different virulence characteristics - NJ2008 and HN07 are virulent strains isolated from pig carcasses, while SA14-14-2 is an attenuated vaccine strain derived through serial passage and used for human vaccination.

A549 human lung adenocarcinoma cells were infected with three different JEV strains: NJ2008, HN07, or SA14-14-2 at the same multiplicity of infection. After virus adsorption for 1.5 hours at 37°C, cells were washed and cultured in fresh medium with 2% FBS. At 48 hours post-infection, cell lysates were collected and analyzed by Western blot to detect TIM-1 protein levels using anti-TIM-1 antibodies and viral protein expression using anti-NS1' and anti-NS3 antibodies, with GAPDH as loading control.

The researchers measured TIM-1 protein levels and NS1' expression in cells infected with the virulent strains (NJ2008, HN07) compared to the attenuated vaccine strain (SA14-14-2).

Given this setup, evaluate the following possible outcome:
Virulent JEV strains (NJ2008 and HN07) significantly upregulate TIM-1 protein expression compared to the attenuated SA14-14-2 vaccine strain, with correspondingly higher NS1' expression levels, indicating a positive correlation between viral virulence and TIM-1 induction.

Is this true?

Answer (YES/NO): YES